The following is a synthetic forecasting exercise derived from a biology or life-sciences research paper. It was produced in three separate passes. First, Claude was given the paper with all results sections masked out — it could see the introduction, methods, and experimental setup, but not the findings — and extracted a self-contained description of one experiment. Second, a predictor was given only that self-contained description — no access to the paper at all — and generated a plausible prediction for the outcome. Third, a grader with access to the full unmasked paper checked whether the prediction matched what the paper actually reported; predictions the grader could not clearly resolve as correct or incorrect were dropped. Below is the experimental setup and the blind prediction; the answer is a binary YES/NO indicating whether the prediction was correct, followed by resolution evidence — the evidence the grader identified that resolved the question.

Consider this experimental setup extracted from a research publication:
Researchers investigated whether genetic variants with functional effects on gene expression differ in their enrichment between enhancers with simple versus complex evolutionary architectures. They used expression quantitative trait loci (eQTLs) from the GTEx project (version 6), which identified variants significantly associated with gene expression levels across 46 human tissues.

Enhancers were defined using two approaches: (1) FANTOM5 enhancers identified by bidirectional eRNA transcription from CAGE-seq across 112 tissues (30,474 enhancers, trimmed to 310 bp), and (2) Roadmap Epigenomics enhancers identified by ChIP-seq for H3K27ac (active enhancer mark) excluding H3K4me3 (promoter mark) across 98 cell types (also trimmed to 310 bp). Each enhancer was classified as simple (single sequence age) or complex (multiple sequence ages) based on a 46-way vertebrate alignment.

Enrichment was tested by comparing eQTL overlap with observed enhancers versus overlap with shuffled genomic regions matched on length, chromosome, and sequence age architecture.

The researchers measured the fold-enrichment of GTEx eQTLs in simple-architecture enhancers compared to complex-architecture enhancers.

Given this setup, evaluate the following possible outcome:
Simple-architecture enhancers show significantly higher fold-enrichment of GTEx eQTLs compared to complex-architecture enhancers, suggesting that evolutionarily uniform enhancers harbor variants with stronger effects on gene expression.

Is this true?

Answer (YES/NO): NO